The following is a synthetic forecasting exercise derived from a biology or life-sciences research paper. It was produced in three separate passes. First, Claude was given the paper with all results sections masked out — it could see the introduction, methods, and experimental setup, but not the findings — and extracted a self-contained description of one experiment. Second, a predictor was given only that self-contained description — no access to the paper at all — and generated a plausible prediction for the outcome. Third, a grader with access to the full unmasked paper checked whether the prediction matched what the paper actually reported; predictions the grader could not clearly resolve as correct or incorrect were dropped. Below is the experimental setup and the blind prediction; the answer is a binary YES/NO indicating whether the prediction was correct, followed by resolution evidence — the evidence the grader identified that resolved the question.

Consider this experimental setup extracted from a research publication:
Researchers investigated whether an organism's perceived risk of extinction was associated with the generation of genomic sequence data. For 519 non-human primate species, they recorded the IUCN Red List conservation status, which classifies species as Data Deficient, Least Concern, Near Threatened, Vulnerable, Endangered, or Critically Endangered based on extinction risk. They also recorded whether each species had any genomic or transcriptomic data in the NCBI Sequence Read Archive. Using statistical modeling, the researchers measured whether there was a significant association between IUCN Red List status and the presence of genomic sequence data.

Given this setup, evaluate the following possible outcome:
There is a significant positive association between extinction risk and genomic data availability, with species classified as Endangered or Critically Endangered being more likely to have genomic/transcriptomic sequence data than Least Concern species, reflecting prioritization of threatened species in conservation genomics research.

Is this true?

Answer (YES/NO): NO